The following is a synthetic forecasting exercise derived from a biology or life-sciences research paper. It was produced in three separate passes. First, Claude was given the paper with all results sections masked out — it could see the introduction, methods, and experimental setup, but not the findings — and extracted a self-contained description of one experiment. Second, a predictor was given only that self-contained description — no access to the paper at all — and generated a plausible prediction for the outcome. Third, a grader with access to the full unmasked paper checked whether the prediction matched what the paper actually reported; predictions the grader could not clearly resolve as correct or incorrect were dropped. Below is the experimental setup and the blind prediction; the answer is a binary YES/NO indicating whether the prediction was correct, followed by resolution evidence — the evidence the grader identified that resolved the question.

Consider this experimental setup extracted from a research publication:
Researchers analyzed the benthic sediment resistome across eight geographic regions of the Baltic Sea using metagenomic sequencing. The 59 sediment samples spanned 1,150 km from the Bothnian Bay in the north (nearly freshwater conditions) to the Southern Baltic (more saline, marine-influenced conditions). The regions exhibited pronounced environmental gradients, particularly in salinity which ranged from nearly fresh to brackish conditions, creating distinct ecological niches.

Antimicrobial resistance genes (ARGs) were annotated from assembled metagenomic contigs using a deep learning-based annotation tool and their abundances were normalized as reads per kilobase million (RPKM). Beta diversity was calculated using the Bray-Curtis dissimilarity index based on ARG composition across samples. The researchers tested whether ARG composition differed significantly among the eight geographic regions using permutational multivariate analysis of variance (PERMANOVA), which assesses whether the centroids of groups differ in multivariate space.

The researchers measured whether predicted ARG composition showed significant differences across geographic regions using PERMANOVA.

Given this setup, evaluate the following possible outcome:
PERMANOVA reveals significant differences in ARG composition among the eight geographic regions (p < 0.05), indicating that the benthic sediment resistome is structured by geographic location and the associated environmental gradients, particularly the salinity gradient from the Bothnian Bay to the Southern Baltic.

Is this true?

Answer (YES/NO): YES